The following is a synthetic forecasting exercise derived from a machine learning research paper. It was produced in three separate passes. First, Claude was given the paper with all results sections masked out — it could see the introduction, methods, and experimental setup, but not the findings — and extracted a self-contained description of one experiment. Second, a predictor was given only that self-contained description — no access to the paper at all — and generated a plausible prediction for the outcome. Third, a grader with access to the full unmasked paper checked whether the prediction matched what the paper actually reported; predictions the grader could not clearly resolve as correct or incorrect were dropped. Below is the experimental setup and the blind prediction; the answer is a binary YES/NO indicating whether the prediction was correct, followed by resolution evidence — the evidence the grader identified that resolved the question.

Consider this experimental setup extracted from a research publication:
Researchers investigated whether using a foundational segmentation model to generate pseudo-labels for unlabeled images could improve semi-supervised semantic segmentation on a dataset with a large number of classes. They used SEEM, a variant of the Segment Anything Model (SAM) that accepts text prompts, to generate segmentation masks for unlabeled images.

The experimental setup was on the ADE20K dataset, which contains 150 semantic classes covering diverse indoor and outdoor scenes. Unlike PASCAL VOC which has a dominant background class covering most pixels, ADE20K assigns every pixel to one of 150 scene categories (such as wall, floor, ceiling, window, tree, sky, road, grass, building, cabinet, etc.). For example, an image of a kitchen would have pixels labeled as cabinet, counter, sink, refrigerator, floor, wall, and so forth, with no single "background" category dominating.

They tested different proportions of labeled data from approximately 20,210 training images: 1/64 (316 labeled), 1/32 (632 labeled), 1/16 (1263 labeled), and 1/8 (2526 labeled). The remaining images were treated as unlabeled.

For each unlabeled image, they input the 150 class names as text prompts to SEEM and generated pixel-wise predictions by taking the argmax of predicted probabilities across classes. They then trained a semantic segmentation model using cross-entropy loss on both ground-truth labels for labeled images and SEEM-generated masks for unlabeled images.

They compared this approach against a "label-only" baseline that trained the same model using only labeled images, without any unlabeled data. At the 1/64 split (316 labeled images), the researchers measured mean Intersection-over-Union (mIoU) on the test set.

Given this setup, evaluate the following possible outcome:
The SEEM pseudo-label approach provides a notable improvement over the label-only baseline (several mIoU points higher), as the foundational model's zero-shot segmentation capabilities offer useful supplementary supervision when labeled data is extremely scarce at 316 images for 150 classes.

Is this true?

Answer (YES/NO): NO